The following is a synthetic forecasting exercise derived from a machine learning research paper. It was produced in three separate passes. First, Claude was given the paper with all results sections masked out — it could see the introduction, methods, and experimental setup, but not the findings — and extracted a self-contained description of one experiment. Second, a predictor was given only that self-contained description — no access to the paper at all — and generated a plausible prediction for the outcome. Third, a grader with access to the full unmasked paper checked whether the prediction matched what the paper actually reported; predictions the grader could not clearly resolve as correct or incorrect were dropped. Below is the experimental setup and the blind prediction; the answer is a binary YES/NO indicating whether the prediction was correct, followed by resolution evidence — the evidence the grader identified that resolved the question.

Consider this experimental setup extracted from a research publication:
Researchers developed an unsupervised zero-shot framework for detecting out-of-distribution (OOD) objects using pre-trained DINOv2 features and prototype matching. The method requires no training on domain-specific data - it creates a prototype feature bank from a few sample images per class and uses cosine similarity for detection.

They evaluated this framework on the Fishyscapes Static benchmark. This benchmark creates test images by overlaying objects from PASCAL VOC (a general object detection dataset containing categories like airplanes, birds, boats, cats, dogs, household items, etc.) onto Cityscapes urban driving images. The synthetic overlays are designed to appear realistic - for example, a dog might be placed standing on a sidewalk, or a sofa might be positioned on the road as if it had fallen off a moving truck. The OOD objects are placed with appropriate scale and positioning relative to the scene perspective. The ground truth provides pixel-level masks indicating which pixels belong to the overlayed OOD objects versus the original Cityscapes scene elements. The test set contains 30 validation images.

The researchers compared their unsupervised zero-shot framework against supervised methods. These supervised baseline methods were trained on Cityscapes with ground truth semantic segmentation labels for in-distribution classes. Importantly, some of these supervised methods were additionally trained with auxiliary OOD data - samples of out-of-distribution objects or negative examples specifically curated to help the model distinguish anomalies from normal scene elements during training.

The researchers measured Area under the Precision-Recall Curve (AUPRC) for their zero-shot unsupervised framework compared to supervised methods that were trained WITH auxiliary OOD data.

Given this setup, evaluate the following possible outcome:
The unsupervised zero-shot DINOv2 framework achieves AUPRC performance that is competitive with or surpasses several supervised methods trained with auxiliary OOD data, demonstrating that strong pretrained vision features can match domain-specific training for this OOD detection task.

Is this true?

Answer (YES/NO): YES